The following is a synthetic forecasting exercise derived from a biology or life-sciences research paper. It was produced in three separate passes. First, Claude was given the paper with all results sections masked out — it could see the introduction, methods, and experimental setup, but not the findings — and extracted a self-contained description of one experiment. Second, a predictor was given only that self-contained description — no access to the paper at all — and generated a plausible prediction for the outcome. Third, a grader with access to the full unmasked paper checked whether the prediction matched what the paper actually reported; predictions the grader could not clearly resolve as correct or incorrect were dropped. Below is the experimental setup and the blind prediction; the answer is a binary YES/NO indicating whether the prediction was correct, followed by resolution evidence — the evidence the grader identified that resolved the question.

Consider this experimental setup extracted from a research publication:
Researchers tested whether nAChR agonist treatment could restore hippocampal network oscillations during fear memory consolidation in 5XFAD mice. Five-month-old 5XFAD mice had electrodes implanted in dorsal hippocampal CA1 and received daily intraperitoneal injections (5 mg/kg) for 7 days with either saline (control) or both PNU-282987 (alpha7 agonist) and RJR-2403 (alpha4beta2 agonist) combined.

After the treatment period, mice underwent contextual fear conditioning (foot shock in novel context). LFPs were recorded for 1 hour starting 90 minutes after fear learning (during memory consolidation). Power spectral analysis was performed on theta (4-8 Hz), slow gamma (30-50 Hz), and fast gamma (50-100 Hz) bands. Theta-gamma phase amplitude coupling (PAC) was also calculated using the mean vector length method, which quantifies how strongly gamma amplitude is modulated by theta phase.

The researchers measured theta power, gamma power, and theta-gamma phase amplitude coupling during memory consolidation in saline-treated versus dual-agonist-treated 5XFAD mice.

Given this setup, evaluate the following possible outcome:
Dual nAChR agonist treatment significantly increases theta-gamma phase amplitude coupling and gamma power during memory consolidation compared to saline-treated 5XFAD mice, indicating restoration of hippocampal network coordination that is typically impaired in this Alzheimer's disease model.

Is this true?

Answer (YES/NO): YES